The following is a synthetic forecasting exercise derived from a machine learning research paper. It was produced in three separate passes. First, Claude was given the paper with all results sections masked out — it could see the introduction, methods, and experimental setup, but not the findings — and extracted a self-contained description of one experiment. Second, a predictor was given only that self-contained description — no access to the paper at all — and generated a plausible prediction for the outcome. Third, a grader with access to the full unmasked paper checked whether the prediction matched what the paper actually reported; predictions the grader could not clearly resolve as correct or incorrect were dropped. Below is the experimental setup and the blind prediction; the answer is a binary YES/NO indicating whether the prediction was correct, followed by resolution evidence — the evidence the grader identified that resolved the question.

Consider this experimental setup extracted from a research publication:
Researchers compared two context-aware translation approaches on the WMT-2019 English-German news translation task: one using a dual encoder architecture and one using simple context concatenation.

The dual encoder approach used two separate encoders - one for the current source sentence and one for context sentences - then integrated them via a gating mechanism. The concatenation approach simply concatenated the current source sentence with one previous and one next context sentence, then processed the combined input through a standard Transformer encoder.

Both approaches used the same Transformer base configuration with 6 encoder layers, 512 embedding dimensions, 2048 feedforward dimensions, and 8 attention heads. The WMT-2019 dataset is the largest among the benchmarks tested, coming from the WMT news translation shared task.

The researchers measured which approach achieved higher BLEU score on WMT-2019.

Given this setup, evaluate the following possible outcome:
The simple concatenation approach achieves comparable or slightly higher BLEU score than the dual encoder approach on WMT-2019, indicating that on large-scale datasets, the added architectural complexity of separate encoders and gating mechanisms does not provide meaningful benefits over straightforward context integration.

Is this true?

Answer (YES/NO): YES